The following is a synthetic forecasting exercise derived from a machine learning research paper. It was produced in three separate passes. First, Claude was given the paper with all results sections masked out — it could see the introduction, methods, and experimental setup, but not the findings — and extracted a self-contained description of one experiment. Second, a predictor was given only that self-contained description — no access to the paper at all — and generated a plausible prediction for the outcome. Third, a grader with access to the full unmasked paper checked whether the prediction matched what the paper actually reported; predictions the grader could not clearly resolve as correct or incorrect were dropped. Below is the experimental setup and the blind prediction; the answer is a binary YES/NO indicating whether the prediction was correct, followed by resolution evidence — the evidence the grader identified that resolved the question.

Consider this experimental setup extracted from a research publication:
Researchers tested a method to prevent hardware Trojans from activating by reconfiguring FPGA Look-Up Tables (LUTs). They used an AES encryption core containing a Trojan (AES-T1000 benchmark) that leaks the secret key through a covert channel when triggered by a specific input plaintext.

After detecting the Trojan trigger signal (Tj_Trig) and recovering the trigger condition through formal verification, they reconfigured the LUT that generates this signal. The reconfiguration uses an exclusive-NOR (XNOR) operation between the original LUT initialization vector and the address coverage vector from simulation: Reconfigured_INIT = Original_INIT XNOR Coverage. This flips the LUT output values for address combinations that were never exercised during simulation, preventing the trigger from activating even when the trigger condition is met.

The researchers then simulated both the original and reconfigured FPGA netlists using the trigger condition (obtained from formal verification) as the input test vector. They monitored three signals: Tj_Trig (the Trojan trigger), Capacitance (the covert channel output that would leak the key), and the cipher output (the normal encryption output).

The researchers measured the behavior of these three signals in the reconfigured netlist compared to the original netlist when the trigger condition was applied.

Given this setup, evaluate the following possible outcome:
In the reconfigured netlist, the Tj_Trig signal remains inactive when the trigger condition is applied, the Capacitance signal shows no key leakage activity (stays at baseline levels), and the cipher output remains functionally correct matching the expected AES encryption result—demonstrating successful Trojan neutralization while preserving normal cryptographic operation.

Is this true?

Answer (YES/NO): YES